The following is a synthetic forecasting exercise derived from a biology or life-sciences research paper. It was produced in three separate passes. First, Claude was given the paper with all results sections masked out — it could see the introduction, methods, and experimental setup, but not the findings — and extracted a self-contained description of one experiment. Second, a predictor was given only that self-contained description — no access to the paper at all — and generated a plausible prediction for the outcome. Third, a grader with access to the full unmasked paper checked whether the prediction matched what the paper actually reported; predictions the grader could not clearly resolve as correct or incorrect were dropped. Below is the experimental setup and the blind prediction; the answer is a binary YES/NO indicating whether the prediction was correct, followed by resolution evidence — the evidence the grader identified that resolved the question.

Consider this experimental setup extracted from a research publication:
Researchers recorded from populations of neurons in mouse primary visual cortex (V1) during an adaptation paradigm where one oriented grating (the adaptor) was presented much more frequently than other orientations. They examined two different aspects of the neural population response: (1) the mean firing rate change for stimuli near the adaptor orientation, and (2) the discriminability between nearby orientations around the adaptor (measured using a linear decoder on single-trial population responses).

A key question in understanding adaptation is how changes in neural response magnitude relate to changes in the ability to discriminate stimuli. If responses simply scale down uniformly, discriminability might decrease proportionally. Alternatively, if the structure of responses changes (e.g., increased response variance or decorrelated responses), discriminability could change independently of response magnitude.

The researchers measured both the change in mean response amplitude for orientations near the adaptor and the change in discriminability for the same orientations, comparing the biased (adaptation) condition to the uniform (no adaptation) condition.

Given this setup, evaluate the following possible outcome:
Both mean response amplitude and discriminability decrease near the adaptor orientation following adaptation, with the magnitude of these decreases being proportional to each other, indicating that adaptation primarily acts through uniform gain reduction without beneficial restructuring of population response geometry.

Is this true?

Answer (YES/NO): NO